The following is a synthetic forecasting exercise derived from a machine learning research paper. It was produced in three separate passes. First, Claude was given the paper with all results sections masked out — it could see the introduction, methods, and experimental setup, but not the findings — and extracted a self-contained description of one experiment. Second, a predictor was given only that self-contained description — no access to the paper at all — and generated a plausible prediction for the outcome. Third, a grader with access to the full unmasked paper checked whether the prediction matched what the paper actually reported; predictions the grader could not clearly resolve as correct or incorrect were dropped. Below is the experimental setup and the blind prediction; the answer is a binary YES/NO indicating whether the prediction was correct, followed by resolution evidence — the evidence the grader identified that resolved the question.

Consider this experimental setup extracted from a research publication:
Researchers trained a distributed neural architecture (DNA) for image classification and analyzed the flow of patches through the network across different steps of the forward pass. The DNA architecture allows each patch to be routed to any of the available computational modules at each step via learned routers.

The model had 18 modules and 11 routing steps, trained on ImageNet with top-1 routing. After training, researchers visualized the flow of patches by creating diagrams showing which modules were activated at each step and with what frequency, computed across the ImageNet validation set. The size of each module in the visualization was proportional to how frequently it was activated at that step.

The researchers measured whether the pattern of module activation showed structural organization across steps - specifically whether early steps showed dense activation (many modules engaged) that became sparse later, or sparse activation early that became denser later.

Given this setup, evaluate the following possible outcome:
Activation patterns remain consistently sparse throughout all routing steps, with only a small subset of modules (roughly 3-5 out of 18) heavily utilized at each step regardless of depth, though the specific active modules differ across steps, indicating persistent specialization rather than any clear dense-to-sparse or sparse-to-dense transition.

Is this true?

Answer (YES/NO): NO